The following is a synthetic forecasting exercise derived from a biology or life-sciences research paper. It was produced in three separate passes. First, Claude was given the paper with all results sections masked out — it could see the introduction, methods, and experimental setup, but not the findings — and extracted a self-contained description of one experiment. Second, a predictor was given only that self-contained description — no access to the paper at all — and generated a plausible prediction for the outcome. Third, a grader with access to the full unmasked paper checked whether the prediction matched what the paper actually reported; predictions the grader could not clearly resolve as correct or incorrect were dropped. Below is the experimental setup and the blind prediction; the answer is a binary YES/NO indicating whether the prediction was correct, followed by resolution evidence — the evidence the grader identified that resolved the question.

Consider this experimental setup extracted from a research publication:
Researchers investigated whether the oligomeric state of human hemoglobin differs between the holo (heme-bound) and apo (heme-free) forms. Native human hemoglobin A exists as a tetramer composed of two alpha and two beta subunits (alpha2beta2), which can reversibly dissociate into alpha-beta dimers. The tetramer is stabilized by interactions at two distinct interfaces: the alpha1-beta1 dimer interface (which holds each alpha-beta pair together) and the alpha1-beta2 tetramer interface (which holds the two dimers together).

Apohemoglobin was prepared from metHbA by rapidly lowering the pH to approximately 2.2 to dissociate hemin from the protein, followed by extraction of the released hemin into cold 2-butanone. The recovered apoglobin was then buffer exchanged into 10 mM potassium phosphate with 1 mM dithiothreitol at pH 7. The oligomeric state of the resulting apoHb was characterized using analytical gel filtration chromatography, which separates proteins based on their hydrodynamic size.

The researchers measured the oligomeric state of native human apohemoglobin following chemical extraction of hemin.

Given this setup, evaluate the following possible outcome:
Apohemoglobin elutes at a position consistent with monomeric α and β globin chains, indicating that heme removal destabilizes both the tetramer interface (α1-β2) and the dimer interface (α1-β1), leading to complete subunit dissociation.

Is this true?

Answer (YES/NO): NO